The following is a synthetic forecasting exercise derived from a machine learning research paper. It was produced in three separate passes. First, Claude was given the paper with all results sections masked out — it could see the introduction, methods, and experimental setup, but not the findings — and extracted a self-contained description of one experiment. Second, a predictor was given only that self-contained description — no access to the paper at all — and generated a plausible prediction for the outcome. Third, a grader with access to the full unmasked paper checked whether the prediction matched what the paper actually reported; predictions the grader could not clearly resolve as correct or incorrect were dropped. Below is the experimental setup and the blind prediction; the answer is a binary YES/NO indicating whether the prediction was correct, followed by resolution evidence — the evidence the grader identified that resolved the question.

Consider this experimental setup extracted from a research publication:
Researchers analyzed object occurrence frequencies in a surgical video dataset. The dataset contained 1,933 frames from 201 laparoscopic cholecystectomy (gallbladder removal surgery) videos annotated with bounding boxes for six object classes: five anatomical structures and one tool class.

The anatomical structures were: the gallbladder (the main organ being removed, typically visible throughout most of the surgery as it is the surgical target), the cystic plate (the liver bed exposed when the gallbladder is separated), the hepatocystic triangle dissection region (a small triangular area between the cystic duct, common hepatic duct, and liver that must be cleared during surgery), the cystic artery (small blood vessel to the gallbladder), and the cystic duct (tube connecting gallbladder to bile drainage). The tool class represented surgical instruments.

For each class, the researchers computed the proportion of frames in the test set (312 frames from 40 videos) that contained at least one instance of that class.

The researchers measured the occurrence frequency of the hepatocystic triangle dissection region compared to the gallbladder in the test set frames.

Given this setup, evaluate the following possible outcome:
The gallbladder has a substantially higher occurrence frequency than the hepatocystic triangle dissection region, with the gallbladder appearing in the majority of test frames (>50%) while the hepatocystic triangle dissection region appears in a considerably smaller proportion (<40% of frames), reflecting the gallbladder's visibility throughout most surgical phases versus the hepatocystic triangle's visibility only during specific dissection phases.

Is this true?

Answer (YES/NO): YES